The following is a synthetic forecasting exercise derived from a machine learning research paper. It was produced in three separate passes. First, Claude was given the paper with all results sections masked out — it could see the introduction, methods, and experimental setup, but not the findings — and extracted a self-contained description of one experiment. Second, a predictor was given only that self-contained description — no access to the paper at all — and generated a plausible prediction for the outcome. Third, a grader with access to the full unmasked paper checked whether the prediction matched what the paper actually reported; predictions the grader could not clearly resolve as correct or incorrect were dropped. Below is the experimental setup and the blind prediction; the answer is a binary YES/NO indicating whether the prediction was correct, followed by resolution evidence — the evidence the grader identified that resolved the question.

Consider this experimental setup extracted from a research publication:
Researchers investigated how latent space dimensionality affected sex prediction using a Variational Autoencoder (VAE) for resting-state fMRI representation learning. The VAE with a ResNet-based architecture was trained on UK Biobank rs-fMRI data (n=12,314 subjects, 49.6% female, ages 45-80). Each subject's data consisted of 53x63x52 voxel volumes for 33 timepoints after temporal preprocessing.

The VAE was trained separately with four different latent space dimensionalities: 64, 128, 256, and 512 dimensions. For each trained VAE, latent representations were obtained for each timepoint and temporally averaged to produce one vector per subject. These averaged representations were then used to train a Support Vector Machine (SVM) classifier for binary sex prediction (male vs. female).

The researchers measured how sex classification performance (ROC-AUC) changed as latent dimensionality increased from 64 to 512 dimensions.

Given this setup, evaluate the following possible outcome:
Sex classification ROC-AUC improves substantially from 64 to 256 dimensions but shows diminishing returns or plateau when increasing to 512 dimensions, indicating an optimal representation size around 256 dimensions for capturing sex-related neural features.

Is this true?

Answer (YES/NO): NO